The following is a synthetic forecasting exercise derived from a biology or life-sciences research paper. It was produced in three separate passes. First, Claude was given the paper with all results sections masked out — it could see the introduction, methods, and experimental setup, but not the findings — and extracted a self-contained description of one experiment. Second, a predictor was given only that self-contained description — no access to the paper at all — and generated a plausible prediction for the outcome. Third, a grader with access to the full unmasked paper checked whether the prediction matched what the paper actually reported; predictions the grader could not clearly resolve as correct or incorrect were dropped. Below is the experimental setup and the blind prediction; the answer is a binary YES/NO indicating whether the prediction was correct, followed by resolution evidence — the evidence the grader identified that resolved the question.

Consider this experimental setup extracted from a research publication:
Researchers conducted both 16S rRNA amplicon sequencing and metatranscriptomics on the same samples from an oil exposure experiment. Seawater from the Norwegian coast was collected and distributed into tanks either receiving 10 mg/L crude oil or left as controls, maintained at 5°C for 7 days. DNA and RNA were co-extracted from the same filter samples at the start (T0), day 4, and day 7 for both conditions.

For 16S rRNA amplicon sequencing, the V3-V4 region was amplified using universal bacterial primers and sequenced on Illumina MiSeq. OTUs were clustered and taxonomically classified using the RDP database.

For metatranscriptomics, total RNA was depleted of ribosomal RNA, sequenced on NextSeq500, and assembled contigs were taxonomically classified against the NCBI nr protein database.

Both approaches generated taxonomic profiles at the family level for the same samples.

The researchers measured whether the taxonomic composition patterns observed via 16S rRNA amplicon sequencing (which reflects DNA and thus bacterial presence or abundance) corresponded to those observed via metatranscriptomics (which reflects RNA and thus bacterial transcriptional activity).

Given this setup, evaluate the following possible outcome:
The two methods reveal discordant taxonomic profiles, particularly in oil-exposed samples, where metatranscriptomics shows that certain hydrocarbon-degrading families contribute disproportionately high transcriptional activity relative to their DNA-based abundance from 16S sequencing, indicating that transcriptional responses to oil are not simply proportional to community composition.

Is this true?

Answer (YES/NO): NO